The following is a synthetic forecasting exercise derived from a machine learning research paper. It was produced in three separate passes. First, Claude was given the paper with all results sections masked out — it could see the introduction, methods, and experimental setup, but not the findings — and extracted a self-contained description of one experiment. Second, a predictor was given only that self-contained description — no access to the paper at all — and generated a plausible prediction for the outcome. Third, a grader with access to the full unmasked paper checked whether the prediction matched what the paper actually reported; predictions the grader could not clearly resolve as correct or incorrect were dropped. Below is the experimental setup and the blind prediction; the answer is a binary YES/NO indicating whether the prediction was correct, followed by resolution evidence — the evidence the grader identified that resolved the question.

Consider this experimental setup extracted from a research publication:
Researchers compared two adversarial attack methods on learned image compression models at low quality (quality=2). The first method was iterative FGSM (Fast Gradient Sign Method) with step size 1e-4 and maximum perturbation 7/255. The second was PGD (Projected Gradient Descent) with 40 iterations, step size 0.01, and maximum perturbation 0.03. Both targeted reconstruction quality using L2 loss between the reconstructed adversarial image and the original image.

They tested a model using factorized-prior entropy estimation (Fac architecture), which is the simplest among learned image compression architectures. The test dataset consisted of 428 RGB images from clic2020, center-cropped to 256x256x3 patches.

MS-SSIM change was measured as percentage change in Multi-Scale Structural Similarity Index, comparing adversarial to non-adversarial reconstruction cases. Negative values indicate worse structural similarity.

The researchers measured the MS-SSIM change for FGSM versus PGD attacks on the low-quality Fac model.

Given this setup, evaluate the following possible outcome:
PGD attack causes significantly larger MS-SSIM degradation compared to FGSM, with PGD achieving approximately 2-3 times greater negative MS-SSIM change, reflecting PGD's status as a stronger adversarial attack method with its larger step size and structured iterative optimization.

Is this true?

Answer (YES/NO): NO